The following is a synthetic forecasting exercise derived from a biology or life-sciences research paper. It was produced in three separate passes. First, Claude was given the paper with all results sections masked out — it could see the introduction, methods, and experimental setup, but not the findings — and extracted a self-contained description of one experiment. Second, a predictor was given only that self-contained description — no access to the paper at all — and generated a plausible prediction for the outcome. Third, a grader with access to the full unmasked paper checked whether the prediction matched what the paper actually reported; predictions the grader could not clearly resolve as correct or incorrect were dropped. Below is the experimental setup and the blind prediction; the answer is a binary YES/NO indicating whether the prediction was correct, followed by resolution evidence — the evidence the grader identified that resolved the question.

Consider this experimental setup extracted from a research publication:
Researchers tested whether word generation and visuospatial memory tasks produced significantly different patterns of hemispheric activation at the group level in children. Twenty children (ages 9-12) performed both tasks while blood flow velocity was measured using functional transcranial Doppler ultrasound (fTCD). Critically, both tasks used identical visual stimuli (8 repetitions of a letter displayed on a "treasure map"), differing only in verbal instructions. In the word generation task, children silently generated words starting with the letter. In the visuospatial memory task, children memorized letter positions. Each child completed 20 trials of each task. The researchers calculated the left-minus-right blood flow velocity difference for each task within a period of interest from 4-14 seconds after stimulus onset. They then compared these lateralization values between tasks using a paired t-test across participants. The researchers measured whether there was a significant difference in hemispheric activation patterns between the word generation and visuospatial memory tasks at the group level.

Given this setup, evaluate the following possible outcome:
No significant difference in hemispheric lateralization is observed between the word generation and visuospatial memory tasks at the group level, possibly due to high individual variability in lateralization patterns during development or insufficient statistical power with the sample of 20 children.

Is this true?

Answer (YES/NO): NO